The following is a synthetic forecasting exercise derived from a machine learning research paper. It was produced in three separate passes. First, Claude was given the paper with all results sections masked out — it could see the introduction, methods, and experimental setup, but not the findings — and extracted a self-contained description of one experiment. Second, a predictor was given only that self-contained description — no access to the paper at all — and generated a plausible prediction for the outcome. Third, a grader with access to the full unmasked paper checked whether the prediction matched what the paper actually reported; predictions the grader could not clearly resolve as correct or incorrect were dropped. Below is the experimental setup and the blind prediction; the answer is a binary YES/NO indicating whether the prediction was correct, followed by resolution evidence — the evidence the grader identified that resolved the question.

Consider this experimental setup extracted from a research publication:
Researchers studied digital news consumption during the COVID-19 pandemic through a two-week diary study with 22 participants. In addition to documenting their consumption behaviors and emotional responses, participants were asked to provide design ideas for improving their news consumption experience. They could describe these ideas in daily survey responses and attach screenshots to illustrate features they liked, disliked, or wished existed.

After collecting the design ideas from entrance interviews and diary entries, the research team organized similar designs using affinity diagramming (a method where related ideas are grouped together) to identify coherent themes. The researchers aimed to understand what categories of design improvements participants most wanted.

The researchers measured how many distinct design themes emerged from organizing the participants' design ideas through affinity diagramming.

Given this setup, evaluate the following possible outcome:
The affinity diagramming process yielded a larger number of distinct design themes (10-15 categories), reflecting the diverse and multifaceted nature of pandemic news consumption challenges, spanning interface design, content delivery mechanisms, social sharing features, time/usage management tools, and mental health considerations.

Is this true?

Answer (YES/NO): NO